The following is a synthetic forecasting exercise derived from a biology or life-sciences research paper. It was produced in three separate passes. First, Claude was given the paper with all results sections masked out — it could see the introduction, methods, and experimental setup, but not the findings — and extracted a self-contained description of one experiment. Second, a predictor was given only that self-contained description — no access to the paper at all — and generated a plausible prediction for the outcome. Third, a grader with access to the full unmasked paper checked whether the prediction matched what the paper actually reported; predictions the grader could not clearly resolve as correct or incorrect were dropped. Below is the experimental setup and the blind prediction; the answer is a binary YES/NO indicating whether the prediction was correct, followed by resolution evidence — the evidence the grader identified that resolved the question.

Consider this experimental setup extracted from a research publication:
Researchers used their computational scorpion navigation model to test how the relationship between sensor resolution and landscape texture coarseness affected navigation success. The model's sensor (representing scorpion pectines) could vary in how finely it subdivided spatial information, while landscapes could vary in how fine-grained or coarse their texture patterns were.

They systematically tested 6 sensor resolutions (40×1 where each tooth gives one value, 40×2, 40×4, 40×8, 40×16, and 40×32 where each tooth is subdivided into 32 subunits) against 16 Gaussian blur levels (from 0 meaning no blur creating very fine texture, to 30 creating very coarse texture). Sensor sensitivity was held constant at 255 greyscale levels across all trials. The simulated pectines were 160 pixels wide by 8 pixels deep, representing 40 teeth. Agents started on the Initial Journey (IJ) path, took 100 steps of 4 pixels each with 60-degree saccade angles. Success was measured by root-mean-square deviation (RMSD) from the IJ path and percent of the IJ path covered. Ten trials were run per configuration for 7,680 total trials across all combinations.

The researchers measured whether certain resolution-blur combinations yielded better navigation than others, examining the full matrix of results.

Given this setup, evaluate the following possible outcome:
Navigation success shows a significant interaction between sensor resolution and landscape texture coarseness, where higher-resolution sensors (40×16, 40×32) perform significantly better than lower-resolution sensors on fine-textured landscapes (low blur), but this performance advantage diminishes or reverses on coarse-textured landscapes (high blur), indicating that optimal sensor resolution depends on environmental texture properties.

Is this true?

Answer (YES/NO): NO